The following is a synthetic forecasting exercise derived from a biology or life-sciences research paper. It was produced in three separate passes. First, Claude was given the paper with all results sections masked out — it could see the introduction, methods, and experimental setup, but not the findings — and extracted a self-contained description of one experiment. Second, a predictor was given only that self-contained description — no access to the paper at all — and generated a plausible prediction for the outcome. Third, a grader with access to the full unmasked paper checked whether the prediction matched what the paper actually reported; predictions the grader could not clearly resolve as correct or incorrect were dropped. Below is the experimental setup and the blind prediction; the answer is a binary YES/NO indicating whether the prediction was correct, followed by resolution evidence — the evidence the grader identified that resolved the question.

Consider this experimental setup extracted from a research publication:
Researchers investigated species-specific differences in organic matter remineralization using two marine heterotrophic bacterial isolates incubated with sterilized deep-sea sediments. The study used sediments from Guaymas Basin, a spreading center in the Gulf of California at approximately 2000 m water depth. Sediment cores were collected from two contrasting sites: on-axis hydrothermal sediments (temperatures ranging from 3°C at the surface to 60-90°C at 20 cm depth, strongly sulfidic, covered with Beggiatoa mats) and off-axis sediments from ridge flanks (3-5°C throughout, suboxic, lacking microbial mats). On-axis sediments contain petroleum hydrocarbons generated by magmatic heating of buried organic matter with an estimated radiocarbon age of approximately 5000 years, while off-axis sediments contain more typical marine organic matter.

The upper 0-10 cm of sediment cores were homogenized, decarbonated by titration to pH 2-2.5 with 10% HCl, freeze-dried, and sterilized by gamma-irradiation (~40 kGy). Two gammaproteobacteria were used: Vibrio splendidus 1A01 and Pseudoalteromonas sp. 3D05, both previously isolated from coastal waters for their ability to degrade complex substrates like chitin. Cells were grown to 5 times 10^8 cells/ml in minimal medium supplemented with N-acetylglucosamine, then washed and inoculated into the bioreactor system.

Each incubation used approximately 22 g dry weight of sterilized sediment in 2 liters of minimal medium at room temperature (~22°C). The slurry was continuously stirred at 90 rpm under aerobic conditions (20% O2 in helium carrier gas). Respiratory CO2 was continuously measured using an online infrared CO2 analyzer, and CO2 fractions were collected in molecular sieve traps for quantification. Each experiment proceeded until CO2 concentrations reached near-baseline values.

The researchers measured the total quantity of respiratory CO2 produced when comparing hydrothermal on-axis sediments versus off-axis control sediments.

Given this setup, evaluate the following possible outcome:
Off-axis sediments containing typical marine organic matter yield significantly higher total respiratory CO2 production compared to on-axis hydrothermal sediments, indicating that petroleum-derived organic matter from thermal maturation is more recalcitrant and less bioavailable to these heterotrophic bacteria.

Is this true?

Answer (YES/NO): NO